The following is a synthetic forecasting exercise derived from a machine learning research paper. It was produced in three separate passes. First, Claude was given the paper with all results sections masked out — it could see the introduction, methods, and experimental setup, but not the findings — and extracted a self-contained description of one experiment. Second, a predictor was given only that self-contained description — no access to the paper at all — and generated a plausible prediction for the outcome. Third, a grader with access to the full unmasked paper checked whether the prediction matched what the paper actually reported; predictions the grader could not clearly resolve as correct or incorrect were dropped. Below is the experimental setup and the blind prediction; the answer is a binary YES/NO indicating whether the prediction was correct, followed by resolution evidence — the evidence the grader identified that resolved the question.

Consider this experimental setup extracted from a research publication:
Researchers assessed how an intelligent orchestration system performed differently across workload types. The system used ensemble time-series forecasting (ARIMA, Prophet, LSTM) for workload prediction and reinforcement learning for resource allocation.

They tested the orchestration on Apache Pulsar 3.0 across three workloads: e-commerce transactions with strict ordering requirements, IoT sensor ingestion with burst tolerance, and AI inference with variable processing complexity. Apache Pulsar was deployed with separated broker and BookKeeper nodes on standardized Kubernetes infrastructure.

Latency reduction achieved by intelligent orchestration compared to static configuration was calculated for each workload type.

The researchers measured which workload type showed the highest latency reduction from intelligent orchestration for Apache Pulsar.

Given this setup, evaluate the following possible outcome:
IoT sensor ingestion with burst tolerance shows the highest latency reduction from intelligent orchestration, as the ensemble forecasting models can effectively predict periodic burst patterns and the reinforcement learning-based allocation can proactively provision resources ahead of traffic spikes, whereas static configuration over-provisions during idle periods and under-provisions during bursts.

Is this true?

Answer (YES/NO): NO